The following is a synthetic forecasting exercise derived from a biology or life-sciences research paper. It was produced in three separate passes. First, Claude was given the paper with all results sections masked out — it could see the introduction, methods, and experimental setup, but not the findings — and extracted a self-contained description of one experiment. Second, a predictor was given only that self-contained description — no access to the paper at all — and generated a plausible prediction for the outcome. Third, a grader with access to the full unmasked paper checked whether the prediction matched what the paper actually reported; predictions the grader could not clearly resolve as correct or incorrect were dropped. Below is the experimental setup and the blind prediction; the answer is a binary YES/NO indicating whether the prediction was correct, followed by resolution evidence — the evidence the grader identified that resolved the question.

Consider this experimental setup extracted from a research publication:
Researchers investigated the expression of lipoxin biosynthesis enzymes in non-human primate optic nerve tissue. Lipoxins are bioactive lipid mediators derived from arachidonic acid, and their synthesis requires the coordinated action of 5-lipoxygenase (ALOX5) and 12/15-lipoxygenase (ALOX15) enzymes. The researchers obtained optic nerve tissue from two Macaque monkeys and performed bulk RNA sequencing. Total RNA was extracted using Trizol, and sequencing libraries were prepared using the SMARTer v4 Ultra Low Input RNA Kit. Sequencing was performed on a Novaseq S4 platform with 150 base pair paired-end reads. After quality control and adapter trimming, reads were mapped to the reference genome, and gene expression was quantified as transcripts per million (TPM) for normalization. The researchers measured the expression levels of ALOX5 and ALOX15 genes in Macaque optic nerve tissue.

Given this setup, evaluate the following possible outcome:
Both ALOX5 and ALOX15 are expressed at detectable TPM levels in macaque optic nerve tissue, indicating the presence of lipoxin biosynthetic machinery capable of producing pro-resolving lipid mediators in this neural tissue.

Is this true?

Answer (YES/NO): YES